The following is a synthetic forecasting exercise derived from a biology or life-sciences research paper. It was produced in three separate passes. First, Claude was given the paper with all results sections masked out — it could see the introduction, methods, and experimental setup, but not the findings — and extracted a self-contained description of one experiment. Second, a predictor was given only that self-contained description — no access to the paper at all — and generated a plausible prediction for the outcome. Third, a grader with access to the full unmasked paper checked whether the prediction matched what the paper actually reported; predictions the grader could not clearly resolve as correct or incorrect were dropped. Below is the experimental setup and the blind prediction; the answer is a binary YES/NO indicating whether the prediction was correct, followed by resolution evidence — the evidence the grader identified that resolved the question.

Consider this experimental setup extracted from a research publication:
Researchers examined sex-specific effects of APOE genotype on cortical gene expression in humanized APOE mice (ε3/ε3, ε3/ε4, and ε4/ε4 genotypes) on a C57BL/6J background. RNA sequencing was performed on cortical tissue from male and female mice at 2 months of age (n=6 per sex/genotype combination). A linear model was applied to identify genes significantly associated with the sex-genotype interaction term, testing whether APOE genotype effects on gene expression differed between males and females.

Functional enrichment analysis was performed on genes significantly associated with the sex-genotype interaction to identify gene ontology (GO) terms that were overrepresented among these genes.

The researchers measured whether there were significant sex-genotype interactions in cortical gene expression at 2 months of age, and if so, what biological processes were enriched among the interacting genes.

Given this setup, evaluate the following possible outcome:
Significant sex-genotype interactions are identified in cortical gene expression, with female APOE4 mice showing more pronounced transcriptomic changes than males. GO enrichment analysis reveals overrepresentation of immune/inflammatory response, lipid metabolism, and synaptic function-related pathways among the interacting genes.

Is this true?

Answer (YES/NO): NO